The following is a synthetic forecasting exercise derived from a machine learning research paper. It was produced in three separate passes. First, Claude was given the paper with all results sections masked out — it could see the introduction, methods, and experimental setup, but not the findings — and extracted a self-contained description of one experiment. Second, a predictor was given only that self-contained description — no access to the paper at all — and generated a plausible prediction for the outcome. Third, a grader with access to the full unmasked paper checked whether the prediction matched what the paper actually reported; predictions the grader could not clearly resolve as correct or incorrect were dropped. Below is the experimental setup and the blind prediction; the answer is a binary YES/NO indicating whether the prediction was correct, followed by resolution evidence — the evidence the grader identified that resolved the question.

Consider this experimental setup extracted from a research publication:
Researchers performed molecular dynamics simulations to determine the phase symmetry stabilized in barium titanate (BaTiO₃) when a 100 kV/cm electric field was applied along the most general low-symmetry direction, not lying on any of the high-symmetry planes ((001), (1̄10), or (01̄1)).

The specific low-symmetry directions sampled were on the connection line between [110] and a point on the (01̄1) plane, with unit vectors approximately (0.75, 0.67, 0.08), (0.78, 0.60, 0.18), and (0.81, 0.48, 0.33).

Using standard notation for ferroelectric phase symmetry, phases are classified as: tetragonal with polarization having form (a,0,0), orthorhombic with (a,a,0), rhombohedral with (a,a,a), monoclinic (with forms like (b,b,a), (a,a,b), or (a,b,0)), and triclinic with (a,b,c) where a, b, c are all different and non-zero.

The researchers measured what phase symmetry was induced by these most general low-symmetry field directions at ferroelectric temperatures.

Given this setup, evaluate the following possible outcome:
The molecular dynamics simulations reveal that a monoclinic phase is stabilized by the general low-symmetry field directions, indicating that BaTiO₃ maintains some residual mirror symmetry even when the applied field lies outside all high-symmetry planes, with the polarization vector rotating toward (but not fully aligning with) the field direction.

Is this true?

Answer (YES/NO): NO